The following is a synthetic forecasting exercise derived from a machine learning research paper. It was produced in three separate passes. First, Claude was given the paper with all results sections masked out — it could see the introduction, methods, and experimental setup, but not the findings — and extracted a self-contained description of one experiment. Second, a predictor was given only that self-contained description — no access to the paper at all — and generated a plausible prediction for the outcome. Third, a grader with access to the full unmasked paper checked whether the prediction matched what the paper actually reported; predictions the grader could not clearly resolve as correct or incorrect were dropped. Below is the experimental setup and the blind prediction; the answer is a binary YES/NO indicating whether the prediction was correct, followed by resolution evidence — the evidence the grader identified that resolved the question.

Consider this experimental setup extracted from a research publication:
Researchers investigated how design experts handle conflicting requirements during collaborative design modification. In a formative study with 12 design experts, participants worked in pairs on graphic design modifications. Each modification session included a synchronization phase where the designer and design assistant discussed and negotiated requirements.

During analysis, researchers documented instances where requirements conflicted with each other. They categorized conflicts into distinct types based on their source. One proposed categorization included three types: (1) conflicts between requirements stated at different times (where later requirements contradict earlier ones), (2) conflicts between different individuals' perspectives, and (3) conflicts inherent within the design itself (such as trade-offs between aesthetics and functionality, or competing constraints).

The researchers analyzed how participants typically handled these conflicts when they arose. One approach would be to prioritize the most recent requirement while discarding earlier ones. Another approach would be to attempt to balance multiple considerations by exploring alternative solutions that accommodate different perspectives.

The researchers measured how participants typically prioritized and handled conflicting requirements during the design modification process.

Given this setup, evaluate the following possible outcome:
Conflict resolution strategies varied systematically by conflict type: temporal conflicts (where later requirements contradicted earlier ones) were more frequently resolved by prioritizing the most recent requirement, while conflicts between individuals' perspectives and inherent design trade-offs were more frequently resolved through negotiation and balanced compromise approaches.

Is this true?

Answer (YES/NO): NO